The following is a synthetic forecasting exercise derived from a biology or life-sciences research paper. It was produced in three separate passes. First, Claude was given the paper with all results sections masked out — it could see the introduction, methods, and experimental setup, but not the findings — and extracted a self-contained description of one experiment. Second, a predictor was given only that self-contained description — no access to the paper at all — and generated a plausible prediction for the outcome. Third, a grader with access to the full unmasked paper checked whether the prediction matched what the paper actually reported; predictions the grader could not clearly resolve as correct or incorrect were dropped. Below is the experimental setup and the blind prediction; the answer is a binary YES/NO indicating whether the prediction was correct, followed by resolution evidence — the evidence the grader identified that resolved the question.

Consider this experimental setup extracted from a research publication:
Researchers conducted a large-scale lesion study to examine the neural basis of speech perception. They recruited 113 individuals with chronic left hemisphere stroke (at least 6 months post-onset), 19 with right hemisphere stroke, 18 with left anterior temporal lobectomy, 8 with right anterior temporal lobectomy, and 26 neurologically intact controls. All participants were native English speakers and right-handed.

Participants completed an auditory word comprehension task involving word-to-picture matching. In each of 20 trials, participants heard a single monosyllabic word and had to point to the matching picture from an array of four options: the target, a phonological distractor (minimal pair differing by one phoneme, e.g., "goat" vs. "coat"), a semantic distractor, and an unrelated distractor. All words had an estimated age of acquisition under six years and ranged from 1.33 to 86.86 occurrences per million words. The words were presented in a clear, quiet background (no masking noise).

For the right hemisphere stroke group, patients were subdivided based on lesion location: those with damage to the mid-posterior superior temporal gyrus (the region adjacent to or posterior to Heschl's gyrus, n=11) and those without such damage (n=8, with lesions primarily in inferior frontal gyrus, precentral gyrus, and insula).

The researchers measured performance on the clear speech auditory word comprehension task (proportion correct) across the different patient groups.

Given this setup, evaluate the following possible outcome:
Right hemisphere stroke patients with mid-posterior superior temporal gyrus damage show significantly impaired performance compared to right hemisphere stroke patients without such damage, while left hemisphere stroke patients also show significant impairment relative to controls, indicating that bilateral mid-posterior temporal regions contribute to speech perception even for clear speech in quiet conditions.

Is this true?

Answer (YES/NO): NO